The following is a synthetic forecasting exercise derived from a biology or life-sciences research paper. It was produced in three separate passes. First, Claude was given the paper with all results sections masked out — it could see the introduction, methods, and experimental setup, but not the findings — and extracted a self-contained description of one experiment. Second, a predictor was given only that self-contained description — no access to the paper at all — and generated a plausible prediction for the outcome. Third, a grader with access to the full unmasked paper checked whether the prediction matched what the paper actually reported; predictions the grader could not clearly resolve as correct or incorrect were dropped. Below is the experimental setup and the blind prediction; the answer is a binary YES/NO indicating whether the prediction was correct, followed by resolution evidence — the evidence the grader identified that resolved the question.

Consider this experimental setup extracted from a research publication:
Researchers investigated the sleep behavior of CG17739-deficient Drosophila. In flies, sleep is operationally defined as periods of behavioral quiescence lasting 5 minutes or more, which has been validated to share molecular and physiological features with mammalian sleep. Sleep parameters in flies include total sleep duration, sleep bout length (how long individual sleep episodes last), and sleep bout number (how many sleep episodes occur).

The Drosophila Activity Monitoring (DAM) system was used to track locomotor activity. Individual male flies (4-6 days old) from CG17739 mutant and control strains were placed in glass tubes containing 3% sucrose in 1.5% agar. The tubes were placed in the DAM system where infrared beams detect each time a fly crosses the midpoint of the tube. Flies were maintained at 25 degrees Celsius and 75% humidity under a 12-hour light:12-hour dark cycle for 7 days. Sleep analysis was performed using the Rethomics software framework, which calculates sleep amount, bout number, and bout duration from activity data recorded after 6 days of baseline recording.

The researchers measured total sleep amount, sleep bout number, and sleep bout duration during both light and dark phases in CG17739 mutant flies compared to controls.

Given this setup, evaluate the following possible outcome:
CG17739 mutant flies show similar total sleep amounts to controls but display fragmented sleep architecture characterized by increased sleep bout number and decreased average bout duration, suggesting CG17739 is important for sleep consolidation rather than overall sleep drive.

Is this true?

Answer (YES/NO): NO